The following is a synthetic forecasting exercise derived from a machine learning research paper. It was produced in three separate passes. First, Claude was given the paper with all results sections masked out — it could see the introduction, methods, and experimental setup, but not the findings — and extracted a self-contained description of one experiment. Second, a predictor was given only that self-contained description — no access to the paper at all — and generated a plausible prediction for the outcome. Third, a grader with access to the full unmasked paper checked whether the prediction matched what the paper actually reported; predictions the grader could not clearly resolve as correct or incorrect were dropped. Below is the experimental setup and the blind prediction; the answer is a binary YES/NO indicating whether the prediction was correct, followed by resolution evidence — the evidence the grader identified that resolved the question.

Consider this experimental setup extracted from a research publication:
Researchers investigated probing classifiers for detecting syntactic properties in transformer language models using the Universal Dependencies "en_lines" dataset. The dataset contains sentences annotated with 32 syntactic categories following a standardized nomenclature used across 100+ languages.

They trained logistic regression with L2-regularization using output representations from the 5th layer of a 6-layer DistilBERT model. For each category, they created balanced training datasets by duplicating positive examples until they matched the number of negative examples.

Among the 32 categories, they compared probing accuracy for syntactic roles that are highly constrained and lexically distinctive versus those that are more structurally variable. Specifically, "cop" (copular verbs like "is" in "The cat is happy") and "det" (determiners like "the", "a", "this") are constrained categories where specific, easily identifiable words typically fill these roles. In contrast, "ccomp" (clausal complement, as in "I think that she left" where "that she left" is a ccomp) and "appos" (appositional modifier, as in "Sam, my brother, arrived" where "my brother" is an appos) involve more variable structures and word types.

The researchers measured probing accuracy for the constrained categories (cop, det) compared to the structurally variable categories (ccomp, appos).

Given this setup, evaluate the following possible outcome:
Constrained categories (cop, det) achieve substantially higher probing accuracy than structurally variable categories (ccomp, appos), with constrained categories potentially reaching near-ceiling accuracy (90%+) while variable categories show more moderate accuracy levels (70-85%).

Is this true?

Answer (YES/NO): YES